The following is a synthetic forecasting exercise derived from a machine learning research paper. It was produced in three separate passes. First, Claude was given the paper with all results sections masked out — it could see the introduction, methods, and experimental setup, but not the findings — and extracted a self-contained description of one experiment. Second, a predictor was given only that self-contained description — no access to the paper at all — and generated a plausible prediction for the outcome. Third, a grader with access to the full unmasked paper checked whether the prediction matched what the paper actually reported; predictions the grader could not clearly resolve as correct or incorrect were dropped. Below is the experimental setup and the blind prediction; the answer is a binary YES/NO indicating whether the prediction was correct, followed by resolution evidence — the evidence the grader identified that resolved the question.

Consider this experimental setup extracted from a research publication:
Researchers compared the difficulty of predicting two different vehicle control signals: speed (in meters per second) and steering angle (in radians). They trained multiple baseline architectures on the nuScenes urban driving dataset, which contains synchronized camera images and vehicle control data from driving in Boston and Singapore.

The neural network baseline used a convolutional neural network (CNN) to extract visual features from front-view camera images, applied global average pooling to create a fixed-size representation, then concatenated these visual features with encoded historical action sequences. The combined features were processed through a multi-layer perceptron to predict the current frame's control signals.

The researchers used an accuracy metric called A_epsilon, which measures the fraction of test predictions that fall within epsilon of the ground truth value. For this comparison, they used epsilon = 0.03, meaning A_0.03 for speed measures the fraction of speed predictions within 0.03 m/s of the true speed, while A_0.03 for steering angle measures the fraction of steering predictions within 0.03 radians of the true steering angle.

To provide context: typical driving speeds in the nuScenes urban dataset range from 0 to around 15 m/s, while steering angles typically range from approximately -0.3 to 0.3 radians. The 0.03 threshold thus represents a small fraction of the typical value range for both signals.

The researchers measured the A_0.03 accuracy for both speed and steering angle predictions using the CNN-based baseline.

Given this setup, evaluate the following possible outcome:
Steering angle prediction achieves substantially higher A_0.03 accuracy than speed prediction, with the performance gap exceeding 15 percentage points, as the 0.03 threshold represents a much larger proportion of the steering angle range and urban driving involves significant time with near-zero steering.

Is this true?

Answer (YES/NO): YES